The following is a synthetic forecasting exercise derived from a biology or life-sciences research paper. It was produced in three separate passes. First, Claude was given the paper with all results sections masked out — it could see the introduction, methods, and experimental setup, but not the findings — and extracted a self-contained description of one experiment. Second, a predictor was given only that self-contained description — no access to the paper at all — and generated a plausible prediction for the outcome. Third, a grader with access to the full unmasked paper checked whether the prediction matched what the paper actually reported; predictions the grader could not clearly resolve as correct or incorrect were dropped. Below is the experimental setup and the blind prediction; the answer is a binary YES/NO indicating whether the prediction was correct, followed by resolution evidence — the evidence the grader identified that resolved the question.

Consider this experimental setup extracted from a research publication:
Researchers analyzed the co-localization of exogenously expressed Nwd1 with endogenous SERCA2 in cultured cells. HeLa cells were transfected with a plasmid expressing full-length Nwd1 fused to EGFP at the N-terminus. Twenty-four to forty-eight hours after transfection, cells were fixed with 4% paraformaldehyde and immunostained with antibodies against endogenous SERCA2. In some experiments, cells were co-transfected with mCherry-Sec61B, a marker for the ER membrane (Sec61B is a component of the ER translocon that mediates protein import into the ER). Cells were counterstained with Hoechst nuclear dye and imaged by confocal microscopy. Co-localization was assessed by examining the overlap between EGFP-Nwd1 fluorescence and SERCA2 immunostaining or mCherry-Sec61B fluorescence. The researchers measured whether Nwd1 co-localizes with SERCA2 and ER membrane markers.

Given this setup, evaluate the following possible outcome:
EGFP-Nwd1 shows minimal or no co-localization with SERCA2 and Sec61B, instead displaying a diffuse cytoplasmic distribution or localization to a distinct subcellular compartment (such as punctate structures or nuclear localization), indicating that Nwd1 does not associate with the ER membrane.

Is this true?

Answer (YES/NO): NO